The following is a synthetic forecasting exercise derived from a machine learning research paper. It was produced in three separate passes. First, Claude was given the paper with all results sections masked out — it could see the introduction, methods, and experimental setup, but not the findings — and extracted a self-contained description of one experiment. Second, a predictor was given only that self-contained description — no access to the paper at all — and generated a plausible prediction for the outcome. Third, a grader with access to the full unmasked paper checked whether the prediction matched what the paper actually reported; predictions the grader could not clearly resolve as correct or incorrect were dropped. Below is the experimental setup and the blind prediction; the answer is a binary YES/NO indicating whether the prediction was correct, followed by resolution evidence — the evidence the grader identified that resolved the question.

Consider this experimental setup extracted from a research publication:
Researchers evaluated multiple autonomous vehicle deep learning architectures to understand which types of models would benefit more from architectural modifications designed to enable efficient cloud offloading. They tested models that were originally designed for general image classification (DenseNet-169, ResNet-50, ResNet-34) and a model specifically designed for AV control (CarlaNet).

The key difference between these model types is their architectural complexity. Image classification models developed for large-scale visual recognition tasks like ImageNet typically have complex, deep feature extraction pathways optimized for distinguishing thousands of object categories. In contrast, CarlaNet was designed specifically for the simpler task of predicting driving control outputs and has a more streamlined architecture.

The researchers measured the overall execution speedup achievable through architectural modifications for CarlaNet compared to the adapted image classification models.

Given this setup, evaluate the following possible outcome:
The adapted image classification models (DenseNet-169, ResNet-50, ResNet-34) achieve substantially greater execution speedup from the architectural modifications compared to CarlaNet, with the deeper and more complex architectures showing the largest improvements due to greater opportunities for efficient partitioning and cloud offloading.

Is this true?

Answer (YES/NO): YES